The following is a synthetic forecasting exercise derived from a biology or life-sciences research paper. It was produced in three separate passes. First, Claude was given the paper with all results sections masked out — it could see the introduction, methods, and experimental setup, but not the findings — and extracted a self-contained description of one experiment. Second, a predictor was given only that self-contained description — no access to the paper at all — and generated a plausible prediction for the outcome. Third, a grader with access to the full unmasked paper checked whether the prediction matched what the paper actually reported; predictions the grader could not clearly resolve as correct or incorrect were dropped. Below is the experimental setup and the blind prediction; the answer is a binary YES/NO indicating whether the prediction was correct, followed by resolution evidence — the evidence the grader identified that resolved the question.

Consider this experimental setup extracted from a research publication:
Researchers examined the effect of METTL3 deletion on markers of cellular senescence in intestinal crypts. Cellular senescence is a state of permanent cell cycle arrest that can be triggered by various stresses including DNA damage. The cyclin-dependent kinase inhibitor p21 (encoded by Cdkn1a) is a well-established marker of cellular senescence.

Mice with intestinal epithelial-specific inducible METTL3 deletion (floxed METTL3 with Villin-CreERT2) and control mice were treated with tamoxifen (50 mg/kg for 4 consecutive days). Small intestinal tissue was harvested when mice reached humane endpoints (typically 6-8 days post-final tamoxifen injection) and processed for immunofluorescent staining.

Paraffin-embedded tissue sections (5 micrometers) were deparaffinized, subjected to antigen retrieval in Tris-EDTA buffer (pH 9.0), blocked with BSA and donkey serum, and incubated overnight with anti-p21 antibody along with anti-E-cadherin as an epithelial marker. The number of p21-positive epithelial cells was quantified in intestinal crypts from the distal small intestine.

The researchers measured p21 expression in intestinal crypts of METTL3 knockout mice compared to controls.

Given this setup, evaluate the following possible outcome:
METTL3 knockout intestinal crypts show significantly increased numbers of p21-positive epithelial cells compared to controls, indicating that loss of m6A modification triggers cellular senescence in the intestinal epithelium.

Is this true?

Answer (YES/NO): YES